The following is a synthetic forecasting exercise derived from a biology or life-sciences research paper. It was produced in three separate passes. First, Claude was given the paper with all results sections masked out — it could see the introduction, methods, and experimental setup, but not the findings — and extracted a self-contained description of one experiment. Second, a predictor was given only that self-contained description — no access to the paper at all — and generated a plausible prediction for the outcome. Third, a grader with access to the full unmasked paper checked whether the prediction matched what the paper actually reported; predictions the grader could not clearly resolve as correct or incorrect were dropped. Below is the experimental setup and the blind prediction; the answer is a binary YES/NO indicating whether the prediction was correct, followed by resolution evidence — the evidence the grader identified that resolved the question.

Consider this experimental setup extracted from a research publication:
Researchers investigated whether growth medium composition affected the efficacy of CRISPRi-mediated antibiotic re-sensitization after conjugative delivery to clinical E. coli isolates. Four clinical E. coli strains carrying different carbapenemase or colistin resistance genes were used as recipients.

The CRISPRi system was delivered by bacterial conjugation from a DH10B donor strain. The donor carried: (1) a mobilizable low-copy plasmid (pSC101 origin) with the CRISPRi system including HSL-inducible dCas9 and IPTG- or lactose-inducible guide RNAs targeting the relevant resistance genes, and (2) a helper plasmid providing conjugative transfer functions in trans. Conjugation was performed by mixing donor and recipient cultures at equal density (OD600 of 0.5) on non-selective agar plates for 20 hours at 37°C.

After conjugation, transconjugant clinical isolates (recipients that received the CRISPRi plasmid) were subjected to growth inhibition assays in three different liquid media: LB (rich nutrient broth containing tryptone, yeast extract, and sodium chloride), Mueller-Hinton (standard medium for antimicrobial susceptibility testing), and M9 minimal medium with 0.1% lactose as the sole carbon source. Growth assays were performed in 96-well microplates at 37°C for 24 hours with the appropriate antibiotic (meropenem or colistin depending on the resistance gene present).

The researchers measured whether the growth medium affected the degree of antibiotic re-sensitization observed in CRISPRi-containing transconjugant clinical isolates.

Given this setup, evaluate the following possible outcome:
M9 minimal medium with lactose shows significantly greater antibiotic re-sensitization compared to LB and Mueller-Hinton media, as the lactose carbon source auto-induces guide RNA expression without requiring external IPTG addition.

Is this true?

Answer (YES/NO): NO